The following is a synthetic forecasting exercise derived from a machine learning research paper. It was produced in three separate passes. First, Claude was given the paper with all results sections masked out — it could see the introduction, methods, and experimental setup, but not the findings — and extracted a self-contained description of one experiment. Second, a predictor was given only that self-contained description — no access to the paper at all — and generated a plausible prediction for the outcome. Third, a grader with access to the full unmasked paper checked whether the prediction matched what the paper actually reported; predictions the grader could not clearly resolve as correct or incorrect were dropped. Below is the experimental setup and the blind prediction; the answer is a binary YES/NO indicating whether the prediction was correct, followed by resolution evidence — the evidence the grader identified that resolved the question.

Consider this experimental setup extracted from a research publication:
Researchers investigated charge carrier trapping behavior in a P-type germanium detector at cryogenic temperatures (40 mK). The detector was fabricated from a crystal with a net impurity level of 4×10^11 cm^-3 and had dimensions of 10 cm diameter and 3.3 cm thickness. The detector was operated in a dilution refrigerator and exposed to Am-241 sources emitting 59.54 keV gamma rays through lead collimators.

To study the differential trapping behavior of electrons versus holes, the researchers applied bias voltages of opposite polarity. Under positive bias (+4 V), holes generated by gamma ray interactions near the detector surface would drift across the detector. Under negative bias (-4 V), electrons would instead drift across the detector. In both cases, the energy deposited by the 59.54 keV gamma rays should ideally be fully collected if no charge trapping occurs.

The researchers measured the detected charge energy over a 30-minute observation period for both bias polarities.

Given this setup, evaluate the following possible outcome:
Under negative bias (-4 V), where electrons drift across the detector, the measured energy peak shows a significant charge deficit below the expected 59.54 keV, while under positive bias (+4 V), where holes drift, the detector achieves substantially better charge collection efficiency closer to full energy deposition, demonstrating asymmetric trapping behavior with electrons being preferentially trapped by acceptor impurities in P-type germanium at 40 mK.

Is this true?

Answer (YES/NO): YES